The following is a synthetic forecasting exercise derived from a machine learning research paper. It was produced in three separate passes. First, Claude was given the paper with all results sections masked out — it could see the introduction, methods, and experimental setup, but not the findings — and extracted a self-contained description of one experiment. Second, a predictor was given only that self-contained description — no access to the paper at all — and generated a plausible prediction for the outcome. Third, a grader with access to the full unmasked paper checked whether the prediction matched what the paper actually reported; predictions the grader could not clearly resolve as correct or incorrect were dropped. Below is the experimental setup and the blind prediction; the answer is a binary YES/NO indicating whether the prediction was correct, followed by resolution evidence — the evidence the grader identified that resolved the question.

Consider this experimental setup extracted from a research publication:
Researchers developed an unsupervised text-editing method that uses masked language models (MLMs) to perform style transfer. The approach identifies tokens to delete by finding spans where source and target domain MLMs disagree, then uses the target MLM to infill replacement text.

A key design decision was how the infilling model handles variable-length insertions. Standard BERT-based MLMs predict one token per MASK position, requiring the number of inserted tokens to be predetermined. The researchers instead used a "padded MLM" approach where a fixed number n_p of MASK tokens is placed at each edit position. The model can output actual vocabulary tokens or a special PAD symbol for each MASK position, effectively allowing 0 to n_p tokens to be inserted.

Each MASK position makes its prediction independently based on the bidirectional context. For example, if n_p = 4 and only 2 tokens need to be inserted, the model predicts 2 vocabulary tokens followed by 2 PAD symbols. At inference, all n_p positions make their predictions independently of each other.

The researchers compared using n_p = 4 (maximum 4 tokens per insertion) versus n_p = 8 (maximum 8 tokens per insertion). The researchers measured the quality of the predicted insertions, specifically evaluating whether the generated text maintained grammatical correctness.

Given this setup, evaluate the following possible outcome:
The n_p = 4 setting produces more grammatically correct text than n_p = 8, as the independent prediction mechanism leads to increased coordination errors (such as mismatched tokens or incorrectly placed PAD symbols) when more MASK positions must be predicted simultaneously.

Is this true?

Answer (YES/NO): YES